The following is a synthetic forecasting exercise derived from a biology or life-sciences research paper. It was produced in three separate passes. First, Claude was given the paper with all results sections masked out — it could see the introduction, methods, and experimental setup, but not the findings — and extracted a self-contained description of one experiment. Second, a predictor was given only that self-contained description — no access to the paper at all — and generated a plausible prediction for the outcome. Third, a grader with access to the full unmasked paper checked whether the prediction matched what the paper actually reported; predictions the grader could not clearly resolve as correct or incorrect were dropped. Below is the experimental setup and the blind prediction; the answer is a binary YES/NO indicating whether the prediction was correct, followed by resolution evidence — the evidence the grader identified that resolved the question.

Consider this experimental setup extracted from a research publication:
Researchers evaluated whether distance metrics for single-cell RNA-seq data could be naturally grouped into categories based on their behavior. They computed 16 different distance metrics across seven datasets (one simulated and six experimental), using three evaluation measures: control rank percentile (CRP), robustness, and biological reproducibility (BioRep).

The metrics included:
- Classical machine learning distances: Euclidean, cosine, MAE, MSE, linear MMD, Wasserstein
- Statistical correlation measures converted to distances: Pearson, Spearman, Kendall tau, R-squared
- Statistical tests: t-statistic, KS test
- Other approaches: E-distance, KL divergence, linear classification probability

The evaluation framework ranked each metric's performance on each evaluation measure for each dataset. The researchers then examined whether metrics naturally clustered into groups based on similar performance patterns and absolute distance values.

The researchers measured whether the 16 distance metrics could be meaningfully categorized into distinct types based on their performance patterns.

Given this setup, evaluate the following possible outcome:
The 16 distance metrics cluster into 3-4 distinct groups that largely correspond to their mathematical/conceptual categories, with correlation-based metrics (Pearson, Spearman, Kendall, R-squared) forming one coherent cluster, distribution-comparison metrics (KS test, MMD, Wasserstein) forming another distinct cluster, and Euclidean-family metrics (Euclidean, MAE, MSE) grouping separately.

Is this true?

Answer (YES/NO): NO